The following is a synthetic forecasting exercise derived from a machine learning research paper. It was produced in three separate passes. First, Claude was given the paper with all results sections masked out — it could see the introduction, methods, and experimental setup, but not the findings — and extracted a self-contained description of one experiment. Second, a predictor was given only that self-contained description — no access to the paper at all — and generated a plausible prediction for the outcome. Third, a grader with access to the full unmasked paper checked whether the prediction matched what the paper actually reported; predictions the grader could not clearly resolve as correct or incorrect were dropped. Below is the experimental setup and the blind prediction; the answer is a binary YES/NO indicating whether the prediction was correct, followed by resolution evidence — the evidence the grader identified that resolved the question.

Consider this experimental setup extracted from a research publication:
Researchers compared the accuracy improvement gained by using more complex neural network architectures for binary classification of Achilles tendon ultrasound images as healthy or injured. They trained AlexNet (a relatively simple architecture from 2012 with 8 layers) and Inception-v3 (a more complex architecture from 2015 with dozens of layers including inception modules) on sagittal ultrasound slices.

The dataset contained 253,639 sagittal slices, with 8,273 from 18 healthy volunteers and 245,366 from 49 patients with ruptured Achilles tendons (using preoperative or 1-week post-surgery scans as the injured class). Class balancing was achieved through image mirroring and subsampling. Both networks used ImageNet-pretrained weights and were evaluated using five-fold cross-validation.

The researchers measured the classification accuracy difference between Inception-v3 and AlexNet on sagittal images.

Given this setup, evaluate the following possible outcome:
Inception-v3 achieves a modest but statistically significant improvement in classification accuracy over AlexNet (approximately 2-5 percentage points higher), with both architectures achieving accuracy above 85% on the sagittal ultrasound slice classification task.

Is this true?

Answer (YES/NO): NO